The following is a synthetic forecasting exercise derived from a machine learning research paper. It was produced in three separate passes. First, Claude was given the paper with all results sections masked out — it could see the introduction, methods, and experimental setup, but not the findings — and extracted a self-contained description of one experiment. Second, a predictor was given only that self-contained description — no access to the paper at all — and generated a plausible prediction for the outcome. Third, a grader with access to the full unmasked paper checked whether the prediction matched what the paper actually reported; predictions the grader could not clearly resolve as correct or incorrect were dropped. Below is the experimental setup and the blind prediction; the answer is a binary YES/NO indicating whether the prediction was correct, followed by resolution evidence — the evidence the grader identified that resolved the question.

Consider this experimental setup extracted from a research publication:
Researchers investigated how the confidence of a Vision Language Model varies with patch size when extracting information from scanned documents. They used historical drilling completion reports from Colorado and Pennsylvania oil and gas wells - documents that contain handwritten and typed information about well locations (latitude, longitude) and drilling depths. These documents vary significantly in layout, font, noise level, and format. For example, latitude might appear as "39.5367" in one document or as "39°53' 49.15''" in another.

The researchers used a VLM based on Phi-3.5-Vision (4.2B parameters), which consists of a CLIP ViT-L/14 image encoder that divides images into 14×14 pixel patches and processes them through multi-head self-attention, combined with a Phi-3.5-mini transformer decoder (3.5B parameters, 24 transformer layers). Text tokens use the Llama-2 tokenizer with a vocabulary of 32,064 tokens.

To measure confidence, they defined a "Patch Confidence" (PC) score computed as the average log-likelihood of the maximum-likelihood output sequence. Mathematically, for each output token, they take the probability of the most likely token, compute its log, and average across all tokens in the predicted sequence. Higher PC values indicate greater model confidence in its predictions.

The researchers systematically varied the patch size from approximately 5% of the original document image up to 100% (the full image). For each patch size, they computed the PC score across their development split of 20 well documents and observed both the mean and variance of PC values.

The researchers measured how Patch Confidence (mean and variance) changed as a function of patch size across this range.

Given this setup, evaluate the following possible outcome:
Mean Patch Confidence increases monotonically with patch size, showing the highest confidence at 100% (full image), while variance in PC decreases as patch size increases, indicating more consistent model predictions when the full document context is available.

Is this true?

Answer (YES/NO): NO